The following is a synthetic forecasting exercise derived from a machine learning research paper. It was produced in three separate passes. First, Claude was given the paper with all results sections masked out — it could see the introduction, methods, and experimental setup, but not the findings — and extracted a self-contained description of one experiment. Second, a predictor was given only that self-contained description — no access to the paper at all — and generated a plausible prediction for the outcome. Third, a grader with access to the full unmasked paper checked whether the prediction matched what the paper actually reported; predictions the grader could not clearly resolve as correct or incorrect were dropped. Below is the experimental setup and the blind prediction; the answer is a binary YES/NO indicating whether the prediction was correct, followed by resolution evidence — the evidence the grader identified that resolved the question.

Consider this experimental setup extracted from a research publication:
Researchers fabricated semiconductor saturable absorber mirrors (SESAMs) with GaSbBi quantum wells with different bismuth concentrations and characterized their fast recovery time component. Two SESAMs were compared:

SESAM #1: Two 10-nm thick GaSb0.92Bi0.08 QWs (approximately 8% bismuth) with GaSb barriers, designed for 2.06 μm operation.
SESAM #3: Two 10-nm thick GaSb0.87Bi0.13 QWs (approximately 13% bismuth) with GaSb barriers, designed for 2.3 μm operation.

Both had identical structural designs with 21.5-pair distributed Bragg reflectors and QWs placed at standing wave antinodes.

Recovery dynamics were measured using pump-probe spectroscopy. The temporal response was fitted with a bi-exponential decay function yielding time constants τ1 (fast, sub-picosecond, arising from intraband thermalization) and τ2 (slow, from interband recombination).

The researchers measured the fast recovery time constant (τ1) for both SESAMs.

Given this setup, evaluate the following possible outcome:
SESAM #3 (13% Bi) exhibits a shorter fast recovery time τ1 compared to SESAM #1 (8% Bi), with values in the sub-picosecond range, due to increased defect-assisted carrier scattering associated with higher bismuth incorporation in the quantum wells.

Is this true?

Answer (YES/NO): YES